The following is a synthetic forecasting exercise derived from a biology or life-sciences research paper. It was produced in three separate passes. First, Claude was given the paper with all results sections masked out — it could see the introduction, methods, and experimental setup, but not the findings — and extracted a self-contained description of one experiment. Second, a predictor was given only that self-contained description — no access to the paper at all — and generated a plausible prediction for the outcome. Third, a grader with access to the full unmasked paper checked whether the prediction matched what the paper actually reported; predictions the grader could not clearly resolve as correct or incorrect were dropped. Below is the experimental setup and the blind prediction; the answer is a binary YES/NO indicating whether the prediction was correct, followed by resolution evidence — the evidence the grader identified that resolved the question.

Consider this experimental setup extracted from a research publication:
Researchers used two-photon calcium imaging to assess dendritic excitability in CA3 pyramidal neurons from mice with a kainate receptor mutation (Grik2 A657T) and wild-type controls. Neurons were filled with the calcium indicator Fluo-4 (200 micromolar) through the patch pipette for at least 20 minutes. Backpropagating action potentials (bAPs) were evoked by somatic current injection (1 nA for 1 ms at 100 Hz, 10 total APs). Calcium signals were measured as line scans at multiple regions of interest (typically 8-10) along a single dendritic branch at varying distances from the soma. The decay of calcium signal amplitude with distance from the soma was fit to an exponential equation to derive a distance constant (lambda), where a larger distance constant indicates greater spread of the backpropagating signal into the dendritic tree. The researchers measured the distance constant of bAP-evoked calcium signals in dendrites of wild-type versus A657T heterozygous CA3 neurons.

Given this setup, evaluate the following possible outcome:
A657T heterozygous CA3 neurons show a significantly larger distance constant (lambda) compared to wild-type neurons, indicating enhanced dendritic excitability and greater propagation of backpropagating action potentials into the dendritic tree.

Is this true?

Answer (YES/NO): NO